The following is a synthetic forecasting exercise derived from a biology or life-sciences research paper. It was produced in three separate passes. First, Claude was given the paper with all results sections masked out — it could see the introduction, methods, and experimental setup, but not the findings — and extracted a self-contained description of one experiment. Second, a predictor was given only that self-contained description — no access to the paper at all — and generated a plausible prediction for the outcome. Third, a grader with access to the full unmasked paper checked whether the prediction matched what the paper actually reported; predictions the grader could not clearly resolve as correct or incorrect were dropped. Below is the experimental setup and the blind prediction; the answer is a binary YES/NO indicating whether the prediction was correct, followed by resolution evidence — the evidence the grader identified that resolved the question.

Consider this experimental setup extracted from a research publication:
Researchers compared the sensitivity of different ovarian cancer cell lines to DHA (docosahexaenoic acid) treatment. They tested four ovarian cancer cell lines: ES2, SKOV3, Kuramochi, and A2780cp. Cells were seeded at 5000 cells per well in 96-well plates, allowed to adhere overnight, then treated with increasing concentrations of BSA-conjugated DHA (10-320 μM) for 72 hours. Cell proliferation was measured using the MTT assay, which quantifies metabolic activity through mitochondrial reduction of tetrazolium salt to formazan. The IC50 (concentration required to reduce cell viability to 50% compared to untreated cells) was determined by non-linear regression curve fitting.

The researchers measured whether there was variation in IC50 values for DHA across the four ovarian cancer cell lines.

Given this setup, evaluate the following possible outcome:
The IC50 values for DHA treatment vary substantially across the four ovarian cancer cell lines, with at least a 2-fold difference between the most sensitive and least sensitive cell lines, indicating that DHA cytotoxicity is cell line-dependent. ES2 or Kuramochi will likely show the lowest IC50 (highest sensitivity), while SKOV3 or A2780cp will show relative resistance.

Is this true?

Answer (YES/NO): NO